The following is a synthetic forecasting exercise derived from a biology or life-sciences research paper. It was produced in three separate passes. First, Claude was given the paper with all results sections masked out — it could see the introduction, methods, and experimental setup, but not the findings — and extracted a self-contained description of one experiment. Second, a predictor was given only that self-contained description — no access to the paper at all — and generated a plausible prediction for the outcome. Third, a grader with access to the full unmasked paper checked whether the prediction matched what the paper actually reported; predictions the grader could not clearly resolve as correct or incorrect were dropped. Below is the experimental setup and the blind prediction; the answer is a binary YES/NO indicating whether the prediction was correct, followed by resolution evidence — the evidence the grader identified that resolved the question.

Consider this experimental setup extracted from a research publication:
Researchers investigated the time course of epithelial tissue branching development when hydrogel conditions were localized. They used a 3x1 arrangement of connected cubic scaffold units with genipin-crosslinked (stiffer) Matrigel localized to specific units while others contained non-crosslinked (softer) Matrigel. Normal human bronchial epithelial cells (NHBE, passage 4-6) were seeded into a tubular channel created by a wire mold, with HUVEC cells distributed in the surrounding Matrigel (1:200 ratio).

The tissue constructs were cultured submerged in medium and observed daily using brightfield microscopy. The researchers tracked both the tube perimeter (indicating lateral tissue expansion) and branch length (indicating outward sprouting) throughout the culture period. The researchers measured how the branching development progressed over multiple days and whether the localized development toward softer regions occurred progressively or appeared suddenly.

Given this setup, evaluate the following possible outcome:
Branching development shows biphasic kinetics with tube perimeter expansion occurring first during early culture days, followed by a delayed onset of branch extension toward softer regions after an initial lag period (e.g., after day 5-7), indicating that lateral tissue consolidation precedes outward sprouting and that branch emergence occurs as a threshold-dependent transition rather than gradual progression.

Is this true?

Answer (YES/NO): NO